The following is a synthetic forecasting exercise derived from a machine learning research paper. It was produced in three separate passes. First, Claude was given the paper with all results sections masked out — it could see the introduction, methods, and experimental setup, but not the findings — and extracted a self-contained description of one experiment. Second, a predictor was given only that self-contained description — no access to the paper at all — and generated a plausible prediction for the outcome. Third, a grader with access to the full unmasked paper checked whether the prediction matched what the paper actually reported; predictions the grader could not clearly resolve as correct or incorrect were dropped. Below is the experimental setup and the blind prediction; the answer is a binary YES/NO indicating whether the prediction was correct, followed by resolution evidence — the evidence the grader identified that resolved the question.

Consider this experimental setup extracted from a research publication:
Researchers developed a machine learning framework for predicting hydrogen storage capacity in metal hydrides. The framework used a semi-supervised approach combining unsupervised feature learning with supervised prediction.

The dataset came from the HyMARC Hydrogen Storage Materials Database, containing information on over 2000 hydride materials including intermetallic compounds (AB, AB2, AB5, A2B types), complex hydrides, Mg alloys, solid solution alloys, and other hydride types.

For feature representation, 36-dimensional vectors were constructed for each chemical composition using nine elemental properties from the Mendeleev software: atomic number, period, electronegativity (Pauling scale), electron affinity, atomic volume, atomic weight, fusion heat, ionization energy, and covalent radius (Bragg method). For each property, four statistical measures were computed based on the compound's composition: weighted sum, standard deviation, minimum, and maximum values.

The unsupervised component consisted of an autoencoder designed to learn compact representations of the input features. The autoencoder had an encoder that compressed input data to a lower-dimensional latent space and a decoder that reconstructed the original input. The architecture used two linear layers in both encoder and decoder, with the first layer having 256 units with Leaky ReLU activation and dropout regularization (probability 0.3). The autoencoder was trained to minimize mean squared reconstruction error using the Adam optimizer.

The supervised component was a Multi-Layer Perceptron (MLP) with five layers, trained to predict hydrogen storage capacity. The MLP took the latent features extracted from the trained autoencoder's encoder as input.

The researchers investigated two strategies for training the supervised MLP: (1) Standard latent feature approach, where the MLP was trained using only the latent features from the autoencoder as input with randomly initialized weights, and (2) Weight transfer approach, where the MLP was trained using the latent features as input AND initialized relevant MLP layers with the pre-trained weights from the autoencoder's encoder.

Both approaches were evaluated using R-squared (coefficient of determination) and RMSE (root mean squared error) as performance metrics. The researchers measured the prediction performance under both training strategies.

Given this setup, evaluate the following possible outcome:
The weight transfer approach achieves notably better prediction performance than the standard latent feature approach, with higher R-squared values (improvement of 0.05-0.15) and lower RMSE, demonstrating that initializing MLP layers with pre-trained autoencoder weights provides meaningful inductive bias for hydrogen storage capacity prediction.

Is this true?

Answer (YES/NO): NO